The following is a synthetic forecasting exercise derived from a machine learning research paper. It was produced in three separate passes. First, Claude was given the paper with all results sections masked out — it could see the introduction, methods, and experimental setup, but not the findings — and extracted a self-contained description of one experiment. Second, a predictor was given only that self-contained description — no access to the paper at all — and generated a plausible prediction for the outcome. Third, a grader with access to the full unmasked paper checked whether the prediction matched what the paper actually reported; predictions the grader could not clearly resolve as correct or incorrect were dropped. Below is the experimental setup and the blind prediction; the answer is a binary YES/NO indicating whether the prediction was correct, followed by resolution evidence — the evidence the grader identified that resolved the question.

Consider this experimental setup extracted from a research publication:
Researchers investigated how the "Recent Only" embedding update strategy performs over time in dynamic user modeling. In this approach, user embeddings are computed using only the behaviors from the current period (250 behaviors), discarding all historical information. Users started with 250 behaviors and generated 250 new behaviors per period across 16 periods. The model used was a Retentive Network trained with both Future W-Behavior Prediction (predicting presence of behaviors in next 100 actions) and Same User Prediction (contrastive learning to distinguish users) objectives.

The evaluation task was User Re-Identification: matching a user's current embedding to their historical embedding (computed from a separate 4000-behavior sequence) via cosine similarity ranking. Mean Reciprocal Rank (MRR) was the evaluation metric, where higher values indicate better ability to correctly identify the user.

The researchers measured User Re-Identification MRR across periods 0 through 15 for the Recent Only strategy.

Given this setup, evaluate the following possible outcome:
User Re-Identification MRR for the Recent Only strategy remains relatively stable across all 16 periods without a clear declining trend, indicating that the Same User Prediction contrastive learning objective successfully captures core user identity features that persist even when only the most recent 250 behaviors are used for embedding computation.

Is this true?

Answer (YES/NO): YES